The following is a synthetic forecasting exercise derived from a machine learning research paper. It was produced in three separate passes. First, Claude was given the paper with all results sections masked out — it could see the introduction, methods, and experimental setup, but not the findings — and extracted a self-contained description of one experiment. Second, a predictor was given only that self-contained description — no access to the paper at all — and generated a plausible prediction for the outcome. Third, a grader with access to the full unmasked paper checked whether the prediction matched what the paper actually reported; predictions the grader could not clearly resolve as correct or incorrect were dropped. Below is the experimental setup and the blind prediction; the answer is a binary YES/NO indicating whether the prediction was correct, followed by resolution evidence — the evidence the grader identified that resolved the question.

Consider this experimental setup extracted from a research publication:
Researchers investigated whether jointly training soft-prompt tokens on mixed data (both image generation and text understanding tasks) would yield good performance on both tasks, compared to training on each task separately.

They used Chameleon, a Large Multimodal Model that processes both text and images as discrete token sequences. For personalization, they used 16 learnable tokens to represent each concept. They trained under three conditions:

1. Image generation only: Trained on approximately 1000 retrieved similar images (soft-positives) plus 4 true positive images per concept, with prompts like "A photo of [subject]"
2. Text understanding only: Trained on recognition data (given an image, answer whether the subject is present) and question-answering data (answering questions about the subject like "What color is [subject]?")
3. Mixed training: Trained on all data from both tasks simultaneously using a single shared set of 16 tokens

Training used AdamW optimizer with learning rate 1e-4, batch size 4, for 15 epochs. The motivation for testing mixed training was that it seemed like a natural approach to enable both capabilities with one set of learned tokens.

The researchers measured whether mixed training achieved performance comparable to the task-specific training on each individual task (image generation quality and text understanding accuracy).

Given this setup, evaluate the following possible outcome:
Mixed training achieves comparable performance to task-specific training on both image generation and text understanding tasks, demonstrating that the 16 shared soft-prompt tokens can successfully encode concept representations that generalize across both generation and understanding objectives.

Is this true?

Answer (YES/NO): NO